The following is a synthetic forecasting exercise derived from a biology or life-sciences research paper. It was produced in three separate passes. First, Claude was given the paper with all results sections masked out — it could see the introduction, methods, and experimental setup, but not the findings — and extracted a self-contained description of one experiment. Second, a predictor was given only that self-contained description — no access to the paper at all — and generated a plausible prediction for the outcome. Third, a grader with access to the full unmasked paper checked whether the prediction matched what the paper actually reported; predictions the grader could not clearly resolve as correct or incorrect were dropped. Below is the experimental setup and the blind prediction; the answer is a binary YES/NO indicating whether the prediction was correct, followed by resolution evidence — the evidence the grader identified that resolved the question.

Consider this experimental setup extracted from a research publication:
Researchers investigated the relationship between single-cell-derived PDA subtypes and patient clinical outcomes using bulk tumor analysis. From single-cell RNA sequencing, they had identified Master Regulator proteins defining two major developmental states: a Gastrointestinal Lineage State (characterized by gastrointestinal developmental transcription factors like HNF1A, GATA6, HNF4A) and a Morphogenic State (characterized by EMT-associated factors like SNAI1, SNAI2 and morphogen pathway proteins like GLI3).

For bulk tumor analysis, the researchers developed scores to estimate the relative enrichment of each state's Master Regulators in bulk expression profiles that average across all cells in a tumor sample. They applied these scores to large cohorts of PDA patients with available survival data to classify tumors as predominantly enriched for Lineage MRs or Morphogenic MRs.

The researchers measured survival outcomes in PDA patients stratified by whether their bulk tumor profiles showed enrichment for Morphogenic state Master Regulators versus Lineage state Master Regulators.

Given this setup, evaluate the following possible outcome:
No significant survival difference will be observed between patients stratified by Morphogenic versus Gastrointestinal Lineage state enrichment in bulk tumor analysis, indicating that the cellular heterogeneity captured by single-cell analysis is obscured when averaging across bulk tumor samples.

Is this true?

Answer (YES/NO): NO